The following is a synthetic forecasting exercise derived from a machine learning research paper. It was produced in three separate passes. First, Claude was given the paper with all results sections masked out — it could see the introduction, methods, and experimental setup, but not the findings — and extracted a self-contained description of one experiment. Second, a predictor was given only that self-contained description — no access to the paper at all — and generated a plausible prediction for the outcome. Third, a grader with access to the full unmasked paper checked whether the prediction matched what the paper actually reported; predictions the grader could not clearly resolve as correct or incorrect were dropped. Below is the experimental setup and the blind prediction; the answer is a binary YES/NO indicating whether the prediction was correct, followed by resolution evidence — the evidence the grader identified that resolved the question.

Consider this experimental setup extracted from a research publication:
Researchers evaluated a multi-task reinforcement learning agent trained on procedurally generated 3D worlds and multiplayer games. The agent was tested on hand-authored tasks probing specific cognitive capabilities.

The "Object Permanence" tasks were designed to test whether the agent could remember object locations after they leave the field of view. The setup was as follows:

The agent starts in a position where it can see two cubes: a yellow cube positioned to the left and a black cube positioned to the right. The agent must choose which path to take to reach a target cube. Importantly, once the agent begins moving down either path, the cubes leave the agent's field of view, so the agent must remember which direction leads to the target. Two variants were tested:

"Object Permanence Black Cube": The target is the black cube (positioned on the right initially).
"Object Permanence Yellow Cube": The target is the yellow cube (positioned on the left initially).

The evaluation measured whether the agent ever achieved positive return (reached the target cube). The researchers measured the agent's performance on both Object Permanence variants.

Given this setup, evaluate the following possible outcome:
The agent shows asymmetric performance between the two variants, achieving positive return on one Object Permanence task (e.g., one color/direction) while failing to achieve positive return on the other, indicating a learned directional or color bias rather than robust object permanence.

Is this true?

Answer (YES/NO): NO